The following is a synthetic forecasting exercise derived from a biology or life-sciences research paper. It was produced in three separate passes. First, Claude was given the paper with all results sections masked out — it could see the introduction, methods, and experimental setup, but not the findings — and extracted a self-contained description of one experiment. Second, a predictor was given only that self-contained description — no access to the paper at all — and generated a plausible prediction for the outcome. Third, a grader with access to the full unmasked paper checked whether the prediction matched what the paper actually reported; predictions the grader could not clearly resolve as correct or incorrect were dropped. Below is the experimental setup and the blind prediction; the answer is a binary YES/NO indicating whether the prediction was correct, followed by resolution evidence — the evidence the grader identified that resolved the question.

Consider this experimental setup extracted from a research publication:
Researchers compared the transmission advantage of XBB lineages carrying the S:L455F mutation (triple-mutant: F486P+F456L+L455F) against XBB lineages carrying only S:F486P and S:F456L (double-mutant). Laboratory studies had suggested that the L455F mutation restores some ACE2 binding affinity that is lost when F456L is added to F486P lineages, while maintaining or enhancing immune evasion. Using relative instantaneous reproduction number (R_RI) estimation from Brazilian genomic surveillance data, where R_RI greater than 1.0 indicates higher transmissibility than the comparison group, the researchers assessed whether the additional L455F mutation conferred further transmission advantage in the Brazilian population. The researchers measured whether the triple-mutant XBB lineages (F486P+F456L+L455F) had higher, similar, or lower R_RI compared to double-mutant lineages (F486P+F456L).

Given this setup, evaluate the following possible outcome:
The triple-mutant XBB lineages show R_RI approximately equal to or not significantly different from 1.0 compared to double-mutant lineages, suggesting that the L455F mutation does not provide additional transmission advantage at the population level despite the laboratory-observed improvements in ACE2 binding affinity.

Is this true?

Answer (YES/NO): NO